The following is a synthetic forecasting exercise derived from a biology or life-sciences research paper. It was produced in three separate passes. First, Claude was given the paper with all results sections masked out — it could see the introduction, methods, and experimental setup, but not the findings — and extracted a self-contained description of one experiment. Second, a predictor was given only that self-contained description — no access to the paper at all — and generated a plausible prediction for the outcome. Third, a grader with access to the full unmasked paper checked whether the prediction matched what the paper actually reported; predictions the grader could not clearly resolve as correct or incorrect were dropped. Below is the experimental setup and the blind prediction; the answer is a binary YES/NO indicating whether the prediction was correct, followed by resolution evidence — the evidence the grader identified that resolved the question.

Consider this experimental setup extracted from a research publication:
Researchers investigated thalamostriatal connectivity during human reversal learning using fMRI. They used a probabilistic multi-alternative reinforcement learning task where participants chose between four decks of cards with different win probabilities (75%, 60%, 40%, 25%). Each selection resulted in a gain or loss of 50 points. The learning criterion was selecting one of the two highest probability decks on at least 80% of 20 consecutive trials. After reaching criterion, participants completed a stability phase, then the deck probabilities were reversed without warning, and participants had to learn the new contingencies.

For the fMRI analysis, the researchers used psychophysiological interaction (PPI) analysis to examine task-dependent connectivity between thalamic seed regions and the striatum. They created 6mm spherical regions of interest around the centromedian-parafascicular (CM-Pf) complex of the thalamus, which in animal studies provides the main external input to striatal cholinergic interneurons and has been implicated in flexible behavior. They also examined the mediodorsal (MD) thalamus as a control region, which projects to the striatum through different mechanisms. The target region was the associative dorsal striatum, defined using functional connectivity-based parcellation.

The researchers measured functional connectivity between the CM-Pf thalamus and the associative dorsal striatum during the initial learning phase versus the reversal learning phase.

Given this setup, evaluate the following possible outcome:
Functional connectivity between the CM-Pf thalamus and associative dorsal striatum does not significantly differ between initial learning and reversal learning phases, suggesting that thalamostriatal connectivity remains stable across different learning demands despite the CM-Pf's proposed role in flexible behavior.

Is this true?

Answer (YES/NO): NO